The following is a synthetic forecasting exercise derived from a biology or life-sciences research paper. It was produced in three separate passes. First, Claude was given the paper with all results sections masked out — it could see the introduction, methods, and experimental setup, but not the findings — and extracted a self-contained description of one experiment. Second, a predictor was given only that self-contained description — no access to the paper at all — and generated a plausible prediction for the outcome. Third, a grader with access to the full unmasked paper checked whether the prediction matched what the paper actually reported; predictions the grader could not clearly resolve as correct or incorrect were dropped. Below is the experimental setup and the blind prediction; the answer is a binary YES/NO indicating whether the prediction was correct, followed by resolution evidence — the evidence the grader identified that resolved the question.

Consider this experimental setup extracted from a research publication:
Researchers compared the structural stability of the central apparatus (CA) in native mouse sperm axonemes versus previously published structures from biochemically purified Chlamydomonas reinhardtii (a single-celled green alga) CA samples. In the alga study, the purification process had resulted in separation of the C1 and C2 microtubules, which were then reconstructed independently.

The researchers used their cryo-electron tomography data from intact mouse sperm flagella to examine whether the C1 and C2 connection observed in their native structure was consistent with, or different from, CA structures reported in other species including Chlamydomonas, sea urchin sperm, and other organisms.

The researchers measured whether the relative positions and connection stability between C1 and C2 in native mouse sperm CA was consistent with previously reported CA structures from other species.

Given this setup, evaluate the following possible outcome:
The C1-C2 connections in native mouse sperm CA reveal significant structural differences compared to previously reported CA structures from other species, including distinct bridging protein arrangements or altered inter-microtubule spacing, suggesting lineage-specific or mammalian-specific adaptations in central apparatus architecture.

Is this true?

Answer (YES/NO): NO